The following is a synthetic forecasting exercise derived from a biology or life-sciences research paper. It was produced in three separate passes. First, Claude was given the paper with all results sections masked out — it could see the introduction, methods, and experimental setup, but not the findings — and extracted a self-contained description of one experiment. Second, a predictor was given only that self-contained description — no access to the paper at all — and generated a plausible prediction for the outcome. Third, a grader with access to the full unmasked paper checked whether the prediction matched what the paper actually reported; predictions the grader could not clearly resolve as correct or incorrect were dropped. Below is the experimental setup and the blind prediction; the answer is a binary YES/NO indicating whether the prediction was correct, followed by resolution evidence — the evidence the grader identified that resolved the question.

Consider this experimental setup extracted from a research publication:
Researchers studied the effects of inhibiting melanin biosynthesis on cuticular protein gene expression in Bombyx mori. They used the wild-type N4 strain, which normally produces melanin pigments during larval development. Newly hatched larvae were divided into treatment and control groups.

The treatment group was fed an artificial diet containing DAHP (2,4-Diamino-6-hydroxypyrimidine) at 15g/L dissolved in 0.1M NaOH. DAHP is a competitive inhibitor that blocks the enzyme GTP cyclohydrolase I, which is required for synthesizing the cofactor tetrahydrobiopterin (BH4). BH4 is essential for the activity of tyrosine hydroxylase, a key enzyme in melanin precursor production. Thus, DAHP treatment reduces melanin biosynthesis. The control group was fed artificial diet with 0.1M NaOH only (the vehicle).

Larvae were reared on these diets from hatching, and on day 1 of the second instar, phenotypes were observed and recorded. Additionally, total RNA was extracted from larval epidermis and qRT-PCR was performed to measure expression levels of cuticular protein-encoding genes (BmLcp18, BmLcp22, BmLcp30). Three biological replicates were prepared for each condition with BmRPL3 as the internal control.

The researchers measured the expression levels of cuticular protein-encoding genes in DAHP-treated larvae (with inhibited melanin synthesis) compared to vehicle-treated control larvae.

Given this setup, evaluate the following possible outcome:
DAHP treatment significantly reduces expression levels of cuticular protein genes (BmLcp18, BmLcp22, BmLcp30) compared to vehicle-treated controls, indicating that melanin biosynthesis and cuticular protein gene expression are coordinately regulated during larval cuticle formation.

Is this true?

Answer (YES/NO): YES